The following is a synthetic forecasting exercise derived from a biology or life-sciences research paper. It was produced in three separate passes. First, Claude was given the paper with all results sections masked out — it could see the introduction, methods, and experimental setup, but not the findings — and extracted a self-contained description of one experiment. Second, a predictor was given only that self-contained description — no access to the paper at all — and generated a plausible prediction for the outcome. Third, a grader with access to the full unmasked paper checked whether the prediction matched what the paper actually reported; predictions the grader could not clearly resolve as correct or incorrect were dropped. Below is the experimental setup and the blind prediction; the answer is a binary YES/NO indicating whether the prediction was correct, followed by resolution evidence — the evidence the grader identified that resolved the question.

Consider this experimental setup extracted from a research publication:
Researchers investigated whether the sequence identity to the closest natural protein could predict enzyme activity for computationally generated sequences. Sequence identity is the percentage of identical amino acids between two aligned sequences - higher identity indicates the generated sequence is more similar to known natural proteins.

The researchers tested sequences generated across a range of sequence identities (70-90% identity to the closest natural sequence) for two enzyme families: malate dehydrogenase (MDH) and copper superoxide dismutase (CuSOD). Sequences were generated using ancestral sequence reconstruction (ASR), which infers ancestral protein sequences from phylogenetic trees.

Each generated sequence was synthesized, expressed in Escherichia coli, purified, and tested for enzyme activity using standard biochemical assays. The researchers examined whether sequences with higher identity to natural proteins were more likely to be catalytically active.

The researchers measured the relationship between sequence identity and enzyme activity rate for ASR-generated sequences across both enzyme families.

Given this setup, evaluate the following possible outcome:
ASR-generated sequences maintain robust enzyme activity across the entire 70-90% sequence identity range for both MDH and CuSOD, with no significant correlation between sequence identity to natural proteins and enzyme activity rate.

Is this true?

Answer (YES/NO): YES